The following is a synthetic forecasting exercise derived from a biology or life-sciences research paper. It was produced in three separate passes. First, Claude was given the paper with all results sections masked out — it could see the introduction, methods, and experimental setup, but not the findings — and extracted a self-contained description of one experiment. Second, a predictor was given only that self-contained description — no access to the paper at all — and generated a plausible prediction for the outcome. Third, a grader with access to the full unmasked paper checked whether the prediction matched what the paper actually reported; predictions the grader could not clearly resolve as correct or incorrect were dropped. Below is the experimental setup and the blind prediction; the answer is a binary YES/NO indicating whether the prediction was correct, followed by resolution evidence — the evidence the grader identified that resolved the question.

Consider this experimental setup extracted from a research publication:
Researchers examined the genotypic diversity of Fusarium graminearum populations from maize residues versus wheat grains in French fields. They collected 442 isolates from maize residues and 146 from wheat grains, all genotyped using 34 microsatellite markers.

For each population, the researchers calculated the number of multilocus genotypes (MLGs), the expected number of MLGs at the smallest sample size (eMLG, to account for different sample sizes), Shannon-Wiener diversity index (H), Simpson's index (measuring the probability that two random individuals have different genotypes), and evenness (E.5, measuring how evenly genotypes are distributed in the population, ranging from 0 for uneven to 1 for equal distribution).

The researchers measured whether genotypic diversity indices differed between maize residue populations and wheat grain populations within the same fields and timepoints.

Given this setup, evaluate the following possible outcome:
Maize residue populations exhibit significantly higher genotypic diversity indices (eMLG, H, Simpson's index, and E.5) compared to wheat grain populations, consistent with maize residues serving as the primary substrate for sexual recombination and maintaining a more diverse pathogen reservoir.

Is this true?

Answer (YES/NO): NO